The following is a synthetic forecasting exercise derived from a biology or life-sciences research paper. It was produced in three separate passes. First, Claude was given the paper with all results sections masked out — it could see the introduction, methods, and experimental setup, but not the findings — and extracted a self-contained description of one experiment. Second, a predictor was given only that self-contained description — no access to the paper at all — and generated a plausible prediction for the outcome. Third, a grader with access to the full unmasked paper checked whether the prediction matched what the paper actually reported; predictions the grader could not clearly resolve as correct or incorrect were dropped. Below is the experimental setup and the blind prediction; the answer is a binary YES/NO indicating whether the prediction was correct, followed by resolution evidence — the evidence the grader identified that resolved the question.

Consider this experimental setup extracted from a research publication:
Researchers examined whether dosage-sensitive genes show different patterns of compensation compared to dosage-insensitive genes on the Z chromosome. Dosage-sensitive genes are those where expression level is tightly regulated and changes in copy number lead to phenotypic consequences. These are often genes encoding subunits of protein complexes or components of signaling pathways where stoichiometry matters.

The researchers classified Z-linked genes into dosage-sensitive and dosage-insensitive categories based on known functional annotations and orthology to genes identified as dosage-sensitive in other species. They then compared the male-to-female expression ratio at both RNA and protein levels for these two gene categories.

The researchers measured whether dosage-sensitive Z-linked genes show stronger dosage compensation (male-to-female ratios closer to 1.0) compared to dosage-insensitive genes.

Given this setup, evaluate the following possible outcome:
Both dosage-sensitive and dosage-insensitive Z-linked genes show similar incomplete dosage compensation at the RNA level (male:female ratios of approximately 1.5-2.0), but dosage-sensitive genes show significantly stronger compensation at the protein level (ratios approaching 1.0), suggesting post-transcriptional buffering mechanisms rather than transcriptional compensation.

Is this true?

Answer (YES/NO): NO